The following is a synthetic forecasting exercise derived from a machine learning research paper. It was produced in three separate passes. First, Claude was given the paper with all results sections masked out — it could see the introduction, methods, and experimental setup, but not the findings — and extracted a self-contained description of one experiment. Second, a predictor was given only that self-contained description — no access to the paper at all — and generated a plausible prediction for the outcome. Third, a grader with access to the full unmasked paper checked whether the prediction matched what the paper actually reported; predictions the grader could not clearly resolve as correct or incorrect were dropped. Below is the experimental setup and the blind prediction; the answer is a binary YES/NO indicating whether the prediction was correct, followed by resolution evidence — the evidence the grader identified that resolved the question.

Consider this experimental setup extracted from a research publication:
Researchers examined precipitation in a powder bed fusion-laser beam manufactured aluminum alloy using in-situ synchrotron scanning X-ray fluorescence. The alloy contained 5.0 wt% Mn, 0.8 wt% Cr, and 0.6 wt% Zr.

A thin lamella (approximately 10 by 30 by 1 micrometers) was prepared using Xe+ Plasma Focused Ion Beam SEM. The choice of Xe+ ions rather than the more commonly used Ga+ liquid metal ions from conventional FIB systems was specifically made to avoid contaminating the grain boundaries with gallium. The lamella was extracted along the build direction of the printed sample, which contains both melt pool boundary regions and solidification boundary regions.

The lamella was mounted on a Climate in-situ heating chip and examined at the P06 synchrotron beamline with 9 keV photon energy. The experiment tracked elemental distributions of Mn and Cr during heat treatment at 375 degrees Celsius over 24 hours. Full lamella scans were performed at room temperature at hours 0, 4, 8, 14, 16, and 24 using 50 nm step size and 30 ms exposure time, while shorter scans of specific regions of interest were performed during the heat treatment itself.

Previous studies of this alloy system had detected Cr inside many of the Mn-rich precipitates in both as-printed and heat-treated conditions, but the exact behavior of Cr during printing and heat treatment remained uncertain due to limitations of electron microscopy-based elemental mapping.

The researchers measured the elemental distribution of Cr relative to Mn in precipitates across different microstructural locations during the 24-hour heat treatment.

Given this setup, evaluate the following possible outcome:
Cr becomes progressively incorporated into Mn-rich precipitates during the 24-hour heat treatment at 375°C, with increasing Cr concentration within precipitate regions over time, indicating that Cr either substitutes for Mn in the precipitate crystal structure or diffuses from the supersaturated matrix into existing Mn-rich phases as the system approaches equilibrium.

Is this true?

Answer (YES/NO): NO